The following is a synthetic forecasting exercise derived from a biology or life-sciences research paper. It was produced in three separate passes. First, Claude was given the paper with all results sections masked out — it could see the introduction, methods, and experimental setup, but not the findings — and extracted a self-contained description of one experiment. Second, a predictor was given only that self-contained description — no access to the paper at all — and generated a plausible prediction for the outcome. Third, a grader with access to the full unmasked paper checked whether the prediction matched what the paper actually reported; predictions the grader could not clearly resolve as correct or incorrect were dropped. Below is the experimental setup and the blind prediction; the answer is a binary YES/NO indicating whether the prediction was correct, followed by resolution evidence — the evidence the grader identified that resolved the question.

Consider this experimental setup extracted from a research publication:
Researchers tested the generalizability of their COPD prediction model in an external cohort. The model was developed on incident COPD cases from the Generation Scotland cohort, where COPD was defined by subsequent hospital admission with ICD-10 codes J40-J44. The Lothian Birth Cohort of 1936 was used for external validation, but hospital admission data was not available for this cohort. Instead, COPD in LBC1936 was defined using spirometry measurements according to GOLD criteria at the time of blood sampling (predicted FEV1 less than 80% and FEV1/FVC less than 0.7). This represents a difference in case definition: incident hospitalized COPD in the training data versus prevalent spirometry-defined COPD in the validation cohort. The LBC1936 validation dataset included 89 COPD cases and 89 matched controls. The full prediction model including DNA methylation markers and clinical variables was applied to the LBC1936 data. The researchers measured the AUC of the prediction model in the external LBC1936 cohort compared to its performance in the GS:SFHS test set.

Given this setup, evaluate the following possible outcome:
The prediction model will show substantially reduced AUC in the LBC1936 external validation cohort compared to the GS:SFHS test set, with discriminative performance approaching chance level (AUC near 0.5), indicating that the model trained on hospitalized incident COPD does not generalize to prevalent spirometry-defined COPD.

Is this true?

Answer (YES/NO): NO